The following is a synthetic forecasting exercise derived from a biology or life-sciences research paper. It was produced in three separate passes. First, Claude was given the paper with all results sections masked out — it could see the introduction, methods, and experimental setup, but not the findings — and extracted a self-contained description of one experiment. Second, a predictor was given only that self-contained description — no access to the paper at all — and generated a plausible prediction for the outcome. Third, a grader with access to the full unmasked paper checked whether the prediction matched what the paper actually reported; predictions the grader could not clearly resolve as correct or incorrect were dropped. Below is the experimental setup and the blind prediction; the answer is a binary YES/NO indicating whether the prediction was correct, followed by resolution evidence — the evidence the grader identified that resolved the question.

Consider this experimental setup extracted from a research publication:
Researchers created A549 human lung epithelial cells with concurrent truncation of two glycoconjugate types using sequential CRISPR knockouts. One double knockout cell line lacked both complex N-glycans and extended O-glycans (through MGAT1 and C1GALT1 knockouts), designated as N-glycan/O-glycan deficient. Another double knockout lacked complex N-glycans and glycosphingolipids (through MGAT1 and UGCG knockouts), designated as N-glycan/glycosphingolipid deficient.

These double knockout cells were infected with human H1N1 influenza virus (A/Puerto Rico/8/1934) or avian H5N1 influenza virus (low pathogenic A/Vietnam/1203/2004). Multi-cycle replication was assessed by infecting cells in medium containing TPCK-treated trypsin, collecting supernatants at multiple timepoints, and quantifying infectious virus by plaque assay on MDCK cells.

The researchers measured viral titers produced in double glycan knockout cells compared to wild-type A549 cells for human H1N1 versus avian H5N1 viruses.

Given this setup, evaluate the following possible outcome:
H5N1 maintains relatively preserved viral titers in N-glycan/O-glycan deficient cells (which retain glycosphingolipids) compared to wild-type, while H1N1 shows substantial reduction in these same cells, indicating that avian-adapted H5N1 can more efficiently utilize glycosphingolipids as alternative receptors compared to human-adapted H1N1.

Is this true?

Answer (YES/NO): NO